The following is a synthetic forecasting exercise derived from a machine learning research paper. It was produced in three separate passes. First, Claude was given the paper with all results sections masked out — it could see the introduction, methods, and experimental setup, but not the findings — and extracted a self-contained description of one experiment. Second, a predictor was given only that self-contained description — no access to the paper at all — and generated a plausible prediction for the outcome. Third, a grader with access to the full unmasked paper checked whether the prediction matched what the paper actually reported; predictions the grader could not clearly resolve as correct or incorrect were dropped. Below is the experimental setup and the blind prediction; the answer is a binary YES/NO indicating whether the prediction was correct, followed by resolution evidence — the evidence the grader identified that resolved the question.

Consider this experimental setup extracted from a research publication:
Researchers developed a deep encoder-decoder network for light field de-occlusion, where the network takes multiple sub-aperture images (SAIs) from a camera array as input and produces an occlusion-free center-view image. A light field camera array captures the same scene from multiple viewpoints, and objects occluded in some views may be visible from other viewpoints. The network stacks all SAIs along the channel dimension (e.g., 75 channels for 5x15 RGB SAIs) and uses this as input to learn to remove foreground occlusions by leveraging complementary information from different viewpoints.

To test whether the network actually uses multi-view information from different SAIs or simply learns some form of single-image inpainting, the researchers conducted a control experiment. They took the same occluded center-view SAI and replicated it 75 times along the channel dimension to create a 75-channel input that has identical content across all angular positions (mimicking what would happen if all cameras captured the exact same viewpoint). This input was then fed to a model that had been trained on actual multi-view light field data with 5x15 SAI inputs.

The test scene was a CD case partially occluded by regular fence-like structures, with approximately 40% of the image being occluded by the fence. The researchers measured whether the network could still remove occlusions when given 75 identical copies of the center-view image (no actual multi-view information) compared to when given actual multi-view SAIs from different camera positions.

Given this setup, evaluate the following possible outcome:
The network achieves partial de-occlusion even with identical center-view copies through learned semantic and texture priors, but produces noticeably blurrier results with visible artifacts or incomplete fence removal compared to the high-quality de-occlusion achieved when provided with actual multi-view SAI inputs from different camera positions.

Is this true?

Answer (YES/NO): NO